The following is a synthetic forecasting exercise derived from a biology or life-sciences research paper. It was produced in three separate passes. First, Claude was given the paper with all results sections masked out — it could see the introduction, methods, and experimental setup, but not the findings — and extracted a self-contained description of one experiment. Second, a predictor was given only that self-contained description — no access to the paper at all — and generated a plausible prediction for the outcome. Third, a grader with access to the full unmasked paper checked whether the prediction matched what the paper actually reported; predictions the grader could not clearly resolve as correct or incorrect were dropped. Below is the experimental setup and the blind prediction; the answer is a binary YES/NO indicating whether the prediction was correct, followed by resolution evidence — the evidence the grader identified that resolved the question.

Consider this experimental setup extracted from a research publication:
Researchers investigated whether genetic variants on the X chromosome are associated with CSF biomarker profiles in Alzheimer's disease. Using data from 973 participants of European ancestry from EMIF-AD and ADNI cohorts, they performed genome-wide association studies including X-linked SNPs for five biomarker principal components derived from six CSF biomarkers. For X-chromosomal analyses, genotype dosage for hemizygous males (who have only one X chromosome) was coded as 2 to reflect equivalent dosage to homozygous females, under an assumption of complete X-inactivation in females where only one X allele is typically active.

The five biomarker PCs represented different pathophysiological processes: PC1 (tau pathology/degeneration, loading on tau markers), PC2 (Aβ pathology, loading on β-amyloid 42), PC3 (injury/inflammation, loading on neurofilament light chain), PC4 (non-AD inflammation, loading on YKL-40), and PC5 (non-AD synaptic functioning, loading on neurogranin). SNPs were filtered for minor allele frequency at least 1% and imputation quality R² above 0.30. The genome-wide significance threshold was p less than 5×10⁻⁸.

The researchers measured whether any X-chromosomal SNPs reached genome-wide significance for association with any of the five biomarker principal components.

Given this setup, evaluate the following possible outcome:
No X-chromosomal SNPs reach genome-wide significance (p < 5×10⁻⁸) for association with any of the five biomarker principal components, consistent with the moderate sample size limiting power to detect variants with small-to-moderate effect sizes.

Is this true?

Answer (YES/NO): YES